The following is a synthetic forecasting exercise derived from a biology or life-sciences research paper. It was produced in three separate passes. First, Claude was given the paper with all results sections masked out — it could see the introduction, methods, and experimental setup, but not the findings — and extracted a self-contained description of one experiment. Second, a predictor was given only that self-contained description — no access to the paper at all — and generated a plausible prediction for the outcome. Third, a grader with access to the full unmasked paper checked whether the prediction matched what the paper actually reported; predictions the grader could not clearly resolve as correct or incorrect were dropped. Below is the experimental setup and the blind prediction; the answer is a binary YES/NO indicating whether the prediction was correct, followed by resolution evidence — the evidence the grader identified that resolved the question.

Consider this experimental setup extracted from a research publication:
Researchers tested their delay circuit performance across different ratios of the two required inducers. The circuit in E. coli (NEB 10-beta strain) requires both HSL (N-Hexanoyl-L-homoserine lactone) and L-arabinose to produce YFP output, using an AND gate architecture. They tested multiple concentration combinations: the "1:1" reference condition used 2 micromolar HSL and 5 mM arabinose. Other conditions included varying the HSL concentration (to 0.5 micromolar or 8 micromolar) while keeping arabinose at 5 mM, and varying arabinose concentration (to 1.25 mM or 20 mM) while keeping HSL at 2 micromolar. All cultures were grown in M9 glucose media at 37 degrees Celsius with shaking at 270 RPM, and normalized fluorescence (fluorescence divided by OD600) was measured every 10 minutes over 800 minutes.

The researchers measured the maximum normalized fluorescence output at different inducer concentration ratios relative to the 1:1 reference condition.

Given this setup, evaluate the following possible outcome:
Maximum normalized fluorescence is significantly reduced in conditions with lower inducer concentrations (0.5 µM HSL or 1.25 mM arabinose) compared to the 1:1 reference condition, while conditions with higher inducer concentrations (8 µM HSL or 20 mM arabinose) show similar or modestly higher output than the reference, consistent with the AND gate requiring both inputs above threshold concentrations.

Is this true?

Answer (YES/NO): NO